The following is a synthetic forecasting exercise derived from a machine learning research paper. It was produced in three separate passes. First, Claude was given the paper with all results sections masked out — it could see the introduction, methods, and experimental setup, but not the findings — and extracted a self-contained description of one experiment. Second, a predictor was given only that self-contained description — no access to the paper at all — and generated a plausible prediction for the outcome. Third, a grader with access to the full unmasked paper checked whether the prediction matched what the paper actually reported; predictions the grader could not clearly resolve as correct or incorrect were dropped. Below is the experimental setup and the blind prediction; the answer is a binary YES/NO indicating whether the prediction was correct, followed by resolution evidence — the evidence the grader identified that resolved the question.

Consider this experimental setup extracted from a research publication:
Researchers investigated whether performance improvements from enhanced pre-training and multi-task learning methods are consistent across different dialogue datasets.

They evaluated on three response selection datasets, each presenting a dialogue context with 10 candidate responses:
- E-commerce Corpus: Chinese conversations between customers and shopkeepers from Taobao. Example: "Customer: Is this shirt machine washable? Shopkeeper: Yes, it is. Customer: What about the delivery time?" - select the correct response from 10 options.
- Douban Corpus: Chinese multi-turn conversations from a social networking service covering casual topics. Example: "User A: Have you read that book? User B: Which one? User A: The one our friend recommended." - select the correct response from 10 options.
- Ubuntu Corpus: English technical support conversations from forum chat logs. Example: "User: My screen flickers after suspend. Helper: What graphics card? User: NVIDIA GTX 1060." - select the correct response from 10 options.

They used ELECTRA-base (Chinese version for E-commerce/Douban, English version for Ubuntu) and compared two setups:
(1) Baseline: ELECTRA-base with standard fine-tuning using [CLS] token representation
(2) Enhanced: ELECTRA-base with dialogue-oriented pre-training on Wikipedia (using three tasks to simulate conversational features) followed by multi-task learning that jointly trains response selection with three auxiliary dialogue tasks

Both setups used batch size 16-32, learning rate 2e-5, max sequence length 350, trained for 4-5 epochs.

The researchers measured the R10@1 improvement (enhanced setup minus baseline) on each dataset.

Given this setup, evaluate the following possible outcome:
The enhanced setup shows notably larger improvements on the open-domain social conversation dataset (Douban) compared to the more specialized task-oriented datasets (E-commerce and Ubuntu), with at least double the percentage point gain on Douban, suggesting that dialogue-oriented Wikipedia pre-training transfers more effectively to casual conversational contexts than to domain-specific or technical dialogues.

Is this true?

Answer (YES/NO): NO